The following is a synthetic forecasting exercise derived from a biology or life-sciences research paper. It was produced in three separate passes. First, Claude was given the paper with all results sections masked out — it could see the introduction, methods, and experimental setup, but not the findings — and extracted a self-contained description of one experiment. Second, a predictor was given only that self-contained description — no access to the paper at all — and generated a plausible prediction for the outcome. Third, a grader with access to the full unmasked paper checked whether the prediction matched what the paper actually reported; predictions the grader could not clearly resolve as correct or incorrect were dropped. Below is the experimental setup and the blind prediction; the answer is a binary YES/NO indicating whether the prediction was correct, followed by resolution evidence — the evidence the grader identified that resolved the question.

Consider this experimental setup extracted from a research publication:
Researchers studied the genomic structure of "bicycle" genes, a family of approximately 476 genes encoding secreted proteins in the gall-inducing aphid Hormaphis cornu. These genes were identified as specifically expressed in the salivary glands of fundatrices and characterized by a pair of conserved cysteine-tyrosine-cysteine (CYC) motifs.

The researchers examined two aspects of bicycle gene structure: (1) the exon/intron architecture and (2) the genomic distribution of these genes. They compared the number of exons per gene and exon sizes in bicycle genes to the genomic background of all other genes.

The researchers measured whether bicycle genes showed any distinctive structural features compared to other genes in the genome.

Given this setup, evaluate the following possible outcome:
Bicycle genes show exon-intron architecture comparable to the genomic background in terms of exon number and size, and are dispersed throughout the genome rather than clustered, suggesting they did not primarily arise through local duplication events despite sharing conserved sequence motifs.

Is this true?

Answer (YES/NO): NO